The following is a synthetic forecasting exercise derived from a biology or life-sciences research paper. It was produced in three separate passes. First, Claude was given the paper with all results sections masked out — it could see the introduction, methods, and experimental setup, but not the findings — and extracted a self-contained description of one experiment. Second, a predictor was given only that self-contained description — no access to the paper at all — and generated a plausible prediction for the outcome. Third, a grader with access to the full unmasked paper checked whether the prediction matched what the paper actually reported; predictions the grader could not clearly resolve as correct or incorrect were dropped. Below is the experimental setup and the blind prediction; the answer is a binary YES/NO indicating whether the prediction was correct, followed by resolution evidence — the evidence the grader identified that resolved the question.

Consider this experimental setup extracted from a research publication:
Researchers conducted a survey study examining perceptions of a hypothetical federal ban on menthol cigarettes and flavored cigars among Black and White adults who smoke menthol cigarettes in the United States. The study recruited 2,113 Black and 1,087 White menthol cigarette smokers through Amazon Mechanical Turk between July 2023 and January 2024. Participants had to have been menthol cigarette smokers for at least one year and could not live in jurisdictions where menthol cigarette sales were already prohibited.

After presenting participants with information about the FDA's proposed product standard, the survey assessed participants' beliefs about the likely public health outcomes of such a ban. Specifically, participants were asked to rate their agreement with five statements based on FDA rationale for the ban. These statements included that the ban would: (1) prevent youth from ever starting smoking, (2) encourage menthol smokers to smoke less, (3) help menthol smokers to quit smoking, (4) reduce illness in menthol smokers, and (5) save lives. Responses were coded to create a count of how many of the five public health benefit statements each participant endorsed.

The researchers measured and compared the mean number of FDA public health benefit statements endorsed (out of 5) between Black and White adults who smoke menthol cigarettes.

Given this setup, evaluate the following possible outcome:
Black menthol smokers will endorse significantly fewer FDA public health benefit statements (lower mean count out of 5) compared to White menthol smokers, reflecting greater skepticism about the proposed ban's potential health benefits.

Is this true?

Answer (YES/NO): NO